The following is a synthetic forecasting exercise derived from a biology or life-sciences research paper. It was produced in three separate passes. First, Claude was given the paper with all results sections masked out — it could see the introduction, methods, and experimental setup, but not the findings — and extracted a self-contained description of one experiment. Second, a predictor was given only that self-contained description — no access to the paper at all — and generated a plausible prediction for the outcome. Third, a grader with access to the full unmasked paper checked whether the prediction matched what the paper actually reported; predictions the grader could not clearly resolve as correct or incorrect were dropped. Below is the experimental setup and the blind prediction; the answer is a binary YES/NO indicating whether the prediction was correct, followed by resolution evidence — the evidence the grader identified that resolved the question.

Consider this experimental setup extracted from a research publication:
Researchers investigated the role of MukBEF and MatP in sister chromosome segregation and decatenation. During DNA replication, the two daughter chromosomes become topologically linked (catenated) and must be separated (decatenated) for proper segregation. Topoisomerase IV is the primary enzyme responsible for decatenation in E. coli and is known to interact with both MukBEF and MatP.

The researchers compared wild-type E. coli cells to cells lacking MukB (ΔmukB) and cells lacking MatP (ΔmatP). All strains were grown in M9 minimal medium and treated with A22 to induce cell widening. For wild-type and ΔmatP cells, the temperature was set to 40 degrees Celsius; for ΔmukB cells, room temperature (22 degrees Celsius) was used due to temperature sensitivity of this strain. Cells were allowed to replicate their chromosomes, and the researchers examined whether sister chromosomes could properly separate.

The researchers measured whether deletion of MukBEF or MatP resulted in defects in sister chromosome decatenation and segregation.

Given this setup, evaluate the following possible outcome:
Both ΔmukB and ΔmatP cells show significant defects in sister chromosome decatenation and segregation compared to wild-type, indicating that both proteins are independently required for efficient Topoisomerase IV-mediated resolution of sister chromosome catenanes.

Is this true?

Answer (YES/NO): YES